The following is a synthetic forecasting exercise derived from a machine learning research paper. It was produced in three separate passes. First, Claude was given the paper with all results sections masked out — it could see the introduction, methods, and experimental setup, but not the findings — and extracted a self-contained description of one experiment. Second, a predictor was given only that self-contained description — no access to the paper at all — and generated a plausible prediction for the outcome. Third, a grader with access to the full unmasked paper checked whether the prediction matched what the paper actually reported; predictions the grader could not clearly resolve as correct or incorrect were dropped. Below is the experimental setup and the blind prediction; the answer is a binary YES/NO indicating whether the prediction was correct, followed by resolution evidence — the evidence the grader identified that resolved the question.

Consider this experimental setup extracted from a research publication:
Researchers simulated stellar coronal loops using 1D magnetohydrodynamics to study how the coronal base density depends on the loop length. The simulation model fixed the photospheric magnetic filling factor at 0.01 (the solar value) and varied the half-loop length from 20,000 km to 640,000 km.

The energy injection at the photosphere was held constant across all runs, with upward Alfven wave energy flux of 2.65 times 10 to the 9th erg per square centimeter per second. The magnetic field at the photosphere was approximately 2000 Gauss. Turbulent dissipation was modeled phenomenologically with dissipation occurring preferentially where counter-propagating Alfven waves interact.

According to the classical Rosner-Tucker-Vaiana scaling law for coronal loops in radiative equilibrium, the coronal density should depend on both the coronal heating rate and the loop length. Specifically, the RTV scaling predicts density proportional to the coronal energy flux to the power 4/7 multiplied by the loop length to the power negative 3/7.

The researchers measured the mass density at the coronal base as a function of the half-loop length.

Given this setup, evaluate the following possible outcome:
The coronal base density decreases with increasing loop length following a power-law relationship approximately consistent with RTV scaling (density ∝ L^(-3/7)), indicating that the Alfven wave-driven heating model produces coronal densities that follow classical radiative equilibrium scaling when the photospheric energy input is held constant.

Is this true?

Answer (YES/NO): NO